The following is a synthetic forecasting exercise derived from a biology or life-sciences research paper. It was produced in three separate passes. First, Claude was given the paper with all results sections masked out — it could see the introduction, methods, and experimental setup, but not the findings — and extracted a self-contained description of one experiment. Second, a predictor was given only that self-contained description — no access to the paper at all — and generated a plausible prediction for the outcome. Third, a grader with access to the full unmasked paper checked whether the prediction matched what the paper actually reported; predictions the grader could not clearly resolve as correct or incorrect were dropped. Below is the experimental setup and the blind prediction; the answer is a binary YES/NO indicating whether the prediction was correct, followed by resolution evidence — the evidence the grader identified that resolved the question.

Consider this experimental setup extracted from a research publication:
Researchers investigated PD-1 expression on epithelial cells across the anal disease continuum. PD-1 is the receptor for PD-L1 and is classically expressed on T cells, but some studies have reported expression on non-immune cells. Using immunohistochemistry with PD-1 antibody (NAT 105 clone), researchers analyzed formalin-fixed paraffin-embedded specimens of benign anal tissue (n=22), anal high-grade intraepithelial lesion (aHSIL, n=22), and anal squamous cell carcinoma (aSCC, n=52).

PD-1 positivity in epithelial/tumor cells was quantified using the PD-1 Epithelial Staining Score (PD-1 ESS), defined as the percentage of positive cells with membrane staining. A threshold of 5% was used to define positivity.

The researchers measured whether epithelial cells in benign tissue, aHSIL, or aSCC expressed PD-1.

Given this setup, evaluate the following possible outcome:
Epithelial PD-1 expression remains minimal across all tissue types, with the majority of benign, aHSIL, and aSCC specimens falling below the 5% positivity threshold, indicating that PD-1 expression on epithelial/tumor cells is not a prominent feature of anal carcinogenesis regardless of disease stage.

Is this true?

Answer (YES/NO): YES